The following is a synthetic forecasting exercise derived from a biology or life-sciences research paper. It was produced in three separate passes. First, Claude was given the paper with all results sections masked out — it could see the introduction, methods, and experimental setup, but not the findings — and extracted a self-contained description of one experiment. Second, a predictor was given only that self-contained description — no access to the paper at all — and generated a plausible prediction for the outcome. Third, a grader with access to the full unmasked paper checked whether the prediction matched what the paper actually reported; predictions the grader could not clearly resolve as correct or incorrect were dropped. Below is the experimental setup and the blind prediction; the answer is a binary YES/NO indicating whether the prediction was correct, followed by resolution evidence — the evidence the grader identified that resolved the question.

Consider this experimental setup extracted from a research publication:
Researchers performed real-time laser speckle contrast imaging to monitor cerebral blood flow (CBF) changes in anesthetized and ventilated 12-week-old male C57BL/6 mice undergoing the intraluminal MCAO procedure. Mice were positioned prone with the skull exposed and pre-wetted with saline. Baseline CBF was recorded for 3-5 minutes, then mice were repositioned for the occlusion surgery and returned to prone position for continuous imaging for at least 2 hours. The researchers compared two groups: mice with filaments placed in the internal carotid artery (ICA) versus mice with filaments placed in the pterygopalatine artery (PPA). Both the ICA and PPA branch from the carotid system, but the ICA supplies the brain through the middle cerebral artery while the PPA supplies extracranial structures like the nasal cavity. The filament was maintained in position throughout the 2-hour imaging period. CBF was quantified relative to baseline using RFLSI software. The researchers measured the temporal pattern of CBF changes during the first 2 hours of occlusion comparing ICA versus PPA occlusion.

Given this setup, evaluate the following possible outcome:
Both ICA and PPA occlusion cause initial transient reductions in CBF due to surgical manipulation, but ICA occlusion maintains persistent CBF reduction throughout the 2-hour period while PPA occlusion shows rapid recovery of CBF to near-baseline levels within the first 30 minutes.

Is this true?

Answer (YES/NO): NO